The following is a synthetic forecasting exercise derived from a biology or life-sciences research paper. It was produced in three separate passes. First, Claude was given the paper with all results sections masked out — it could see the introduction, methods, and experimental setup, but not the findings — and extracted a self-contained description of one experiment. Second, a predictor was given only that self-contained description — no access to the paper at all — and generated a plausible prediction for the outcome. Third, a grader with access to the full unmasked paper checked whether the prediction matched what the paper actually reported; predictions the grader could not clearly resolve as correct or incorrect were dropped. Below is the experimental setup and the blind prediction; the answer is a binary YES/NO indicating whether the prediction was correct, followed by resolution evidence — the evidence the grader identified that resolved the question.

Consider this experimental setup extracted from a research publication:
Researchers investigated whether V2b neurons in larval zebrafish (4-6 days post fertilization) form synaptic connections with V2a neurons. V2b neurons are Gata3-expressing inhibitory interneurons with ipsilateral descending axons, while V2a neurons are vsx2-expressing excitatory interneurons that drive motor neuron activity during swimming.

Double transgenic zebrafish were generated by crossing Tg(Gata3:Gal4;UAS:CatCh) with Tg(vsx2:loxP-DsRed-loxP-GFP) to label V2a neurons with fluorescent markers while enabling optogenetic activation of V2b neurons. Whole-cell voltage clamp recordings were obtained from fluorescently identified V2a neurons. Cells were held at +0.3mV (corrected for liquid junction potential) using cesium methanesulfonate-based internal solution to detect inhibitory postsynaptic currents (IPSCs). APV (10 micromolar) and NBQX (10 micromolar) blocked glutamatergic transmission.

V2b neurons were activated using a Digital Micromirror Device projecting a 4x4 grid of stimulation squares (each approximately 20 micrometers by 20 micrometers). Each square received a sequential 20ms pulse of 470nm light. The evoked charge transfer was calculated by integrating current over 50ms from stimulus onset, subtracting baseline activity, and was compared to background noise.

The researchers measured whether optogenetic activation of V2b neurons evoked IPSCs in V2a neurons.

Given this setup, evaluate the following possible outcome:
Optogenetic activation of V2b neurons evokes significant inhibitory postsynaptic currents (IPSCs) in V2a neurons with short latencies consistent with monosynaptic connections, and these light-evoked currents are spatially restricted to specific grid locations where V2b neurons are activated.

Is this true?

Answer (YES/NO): NO